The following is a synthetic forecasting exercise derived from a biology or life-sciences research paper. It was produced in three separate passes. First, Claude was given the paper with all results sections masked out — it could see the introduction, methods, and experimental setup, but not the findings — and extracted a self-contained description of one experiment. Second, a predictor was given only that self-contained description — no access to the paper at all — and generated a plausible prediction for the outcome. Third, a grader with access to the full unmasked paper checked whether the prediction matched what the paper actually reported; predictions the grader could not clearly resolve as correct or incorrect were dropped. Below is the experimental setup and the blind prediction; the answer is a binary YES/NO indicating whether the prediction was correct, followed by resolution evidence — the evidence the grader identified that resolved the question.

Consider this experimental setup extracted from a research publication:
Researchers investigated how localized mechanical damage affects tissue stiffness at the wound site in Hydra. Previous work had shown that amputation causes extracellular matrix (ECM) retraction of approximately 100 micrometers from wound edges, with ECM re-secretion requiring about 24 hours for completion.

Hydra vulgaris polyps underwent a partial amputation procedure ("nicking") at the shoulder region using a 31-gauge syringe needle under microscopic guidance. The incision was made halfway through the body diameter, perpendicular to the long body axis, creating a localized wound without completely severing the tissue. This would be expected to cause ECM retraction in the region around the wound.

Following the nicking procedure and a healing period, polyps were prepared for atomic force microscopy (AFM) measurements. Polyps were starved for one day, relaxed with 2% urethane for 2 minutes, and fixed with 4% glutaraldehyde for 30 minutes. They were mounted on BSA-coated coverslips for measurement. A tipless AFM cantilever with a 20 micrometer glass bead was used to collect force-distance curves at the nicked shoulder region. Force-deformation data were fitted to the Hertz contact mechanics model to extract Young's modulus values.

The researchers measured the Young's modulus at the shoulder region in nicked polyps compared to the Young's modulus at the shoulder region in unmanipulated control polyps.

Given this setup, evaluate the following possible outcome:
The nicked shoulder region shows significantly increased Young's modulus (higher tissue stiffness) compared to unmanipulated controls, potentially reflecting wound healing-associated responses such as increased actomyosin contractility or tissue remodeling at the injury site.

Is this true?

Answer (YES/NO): NO